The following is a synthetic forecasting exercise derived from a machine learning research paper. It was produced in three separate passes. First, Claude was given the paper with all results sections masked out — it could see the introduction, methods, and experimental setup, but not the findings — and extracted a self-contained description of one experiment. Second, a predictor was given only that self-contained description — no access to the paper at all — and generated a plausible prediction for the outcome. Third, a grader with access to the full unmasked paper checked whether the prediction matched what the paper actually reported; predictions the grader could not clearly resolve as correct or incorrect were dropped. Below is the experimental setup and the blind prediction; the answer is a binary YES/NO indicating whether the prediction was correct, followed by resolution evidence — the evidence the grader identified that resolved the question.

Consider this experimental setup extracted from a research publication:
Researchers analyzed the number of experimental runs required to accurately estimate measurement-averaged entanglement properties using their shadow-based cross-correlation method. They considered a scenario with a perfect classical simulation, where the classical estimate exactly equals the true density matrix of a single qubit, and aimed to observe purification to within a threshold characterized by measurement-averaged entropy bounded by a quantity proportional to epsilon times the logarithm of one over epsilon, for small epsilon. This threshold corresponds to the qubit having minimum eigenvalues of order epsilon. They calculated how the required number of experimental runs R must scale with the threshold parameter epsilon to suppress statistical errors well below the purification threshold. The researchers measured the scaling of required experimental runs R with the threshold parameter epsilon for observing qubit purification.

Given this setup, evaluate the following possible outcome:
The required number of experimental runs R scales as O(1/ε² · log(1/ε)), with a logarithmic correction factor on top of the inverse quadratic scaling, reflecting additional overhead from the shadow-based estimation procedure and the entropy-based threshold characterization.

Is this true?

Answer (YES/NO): NO